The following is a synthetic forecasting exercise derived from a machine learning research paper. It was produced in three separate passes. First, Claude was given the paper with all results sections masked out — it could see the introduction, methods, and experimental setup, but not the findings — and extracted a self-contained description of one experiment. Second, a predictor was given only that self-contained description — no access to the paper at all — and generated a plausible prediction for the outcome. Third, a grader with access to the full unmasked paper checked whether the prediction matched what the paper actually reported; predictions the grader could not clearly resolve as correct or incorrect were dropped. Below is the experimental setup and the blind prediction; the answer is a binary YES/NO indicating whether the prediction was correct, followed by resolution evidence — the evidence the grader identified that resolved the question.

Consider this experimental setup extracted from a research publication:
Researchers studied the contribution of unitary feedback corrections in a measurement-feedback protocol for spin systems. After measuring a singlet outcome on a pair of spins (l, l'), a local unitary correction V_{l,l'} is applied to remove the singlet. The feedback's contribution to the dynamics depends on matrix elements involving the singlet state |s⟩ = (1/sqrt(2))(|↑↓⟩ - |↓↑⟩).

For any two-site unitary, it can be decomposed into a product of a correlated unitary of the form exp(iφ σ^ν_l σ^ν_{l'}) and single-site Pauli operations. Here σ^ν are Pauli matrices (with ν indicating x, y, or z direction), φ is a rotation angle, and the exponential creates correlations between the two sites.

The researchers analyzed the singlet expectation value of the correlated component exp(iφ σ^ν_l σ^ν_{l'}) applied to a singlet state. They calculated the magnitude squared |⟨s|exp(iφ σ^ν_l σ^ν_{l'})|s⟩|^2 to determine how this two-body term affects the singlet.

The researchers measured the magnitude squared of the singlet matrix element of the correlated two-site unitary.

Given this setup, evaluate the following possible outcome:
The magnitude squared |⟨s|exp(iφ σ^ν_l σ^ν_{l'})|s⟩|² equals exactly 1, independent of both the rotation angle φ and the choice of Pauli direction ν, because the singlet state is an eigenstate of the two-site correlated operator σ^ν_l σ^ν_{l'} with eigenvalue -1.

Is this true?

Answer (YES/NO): YES